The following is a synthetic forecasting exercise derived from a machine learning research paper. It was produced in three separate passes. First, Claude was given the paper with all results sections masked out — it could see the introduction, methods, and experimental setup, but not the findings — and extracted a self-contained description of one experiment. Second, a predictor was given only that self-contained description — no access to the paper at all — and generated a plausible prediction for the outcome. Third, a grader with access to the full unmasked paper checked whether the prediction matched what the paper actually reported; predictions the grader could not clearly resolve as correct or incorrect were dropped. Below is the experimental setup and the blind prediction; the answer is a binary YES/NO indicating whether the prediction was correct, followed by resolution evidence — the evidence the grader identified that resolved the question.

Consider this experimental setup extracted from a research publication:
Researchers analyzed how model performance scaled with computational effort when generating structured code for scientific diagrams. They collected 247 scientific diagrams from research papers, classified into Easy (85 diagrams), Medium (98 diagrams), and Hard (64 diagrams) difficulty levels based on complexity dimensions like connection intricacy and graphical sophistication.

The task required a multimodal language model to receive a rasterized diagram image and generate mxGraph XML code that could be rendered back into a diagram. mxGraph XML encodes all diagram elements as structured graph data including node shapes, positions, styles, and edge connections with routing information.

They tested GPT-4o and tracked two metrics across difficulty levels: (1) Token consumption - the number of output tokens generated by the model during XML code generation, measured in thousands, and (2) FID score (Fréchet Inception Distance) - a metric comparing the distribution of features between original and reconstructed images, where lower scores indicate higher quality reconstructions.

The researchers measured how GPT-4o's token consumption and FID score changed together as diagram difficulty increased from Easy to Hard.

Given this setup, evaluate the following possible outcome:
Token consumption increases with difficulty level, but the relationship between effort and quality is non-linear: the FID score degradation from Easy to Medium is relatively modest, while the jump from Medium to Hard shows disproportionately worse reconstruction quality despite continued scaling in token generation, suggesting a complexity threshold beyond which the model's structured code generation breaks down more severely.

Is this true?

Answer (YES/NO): NO